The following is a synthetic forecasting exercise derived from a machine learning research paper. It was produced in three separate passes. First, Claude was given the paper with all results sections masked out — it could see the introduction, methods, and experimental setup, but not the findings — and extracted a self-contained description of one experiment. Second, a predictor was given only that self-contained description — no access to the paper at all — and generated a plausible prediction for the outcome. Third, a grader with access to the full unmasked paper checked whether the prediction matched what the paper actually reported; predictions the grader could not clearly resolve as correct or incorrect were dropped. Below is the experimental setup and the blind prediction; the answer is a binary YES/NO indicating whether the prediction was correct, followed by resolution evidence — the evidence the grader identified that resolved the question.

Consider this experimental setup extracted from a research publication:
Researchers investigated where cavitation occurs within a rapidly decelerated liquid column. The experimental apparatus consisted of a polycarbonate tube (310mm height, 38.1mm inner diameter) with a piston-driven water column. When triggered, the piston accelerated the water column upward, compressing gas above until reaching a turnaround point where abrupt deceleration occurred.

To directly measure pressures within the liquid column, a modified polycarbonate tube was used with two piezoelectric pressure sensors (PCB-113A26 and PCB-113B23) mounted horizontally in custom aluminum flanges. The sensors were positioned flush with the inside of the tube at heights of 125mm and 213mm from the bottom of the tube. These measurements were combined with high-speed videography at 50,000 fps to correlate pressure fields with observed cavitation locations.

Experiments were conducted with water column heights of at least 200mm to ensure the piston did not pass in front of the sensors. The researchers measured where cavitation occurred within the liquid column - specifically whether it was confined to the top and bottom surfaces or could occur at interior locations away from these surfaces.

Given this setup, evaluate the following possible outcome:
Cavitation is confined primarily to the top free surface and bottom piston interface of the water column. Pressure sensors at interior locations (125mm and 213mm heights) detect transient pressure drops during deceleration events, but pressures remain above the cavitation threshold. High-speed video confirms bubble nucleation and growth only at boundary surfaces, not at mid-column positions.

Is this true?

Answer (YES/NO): NO